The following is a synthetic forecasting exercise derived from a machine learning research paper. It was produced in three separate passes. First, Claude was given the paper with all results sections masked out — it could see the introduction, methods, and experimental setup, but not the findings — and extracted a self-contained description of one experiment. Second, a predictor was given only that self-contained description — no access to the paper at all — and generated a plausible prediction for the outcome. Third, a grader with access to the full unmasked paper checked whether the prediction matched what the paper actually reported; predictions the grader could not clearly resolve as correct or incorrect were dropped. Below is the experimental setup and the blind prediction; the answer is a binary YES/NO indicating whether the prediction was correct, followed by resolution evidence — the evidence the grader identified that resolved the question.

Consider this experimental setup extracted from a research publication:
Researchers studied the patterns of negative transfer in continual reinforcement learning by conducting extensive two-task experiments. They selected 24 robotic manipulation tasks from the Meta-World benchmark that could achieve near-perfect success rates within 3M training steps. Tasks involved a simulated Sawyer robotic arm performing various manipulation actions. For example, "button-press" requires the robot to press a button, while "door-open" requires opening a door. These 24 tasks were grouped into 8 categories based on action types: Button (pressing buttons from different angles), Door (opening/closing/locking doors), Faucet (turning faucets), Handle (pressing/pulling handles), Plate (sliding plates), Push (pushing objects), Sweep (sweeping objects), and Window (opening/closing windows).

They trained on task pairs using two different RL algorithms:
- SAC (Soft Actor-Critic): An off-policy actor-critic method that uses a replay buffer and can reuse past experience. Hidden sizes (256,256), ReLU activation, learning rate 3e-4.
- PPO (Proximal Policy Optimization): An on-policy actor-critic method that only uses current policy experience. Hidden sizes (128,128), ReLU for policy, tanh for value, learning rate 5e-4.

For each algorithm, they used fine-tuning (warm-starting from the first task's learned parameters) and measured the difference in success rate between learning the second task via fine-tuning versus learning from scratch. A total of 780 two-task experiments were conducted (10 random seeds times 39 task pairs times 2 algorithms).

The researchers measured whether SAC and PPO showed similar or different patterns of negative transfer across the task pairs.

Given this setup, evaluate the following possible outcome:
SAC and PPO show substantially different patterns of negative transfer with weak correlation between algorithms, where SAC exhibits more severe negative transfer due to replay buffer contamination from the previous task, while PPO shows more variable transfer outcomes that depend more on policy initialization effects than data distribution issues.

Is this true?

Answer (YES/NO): NO